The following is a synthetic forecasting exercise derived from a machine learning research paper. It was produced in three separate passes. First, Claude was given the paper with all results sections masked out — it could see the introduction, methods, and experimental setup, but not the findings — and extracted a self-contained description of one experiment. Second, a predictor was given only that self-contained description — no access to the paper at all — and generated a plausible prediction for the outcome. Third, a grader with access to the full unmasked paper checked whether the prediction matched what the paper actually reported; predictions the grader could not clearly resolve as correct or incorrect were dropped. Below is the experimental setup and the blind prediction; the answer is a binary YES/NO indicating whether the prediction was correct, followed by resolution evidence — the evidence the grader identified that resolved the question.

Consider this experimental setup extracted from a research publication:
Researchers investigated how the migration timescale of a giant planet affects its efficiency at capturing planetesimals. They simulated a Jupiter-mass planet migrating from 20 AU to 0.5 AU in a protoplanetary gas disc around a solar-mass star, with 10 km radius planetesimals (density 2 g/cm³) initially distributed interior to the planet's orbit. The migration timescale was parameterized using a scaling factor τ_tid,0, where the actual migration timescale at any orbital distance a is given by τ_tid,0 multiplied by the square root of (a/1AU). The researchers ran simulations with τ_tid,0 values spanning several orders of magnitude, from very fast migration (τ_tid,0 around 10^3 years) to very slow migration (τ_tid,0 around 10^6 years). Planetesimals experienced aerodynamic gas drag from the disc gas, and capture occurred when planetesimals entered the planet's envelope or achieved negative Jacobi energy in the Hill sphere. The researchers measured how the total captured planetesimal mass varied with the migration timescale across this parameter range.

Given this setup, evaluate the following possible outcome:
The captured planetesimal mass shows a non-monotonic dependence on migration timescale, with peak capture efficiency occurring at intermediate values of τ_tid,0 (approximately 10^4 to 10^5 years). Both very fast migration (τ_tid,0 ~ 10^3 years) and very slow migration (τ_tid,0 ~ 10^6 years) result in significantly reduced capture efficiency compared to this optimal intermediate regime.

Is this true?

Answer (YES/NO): YES